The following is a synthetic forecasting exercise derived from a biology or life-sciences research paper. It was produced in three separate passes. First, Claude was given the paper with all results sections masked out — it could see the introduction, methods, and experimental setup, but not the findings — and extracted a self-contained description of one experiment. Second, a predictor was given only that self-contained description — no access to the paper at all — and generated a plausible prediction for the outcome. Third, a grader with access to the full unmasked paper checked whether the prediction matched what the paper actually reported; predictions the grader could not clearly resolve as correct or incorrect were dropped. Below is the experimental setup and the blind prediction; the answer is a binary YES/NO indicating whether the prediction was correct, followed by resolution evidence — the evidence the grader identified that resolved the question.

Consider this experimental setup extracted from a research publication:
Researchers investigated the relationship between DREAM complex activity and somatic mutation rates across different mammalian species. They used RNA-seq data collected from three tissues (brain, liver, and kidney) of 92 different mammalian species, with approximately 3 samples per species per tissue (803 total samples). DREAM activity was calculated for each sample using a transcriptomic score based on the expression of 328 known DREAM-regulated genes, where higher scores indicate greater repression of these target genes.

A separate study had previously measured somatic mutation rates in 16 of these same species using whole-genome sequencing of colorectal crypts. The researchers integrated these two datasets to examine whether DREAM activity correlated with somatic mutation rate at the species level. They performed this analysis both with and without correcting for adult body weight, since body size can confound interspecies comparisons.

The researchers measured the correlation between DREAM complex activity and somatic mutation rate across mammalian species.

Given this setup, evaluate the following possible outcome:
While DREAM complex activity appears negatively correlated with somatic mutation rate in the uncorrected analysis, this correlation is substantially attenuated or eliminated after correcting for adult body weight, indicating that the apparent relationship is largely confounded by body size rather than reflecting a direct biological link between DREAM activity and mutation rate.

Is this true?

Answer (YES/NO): NO